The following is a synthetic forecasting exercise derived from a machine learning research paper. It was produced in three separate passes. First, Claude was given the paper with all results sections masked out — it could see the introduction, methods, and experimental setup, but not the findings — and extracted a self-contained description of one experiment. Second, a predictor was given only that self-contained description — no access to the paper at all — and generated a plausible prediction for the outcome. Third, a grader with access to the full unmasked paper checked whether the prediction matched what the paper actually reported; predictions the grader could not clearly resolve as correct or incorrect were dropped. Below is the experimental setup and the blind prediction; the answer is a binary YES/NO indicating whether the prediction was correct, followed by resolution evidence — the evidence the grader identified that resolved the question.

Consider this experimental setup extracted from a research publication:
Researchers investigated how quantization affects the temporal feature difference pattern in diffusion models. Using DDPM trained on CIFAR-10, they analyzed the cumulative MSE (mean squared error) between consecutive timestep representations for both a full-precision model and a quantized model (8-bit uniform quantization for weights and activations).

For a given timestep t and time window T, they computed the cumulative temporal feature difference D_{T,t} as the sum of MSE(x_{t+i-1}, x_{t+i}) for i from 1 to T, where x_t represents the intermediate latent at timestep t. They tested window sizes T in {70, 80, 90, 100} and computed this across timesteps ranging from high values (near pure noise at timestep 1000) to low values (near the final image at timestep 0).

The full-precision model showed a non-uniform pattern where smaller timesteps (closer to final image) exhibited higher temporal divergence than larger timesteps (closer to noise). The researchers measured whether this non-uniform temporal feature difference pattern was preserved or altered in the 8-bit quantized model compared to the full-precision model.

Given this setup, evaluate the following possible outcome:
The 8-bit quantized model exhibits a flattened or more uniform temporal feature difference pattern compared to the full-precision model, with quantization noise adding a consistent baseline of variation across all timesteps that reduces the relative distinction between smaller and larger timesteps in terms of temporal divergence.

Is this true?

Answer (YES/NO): NO